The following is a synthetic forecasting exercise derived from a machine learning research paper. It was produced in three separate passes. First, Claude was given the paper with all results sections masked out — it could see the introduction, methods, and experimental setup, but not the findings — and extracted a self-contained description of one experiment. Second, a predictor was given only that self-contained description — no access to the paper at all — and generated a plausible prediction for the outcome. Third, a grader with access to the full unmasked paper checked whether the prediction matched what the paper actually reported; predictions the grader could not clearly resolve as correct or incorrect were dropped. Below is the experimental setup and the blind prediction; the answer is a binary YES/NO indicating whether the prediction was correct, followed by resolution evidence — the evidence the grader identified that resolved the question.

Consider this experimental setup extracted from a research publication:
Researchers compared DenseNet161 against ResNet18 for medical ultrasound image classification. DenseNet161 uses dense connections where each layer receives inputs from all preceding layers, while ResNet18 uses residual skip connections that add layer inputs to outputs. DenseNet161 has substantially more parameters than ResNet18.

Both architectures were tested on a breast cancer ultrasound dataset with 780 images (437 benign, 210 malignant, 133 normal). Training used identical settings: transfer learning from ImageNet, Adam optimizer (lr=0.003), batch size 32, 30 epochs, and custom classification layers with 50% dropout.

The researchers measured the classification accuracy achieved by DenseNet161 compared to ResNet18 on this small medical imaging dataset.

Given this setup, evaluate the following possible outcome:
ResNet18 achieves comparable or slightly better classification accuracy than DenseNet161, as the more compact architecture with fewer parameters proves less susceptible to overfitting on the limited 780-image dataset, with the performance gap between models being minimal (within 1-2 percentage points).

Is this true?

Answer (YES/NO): NO